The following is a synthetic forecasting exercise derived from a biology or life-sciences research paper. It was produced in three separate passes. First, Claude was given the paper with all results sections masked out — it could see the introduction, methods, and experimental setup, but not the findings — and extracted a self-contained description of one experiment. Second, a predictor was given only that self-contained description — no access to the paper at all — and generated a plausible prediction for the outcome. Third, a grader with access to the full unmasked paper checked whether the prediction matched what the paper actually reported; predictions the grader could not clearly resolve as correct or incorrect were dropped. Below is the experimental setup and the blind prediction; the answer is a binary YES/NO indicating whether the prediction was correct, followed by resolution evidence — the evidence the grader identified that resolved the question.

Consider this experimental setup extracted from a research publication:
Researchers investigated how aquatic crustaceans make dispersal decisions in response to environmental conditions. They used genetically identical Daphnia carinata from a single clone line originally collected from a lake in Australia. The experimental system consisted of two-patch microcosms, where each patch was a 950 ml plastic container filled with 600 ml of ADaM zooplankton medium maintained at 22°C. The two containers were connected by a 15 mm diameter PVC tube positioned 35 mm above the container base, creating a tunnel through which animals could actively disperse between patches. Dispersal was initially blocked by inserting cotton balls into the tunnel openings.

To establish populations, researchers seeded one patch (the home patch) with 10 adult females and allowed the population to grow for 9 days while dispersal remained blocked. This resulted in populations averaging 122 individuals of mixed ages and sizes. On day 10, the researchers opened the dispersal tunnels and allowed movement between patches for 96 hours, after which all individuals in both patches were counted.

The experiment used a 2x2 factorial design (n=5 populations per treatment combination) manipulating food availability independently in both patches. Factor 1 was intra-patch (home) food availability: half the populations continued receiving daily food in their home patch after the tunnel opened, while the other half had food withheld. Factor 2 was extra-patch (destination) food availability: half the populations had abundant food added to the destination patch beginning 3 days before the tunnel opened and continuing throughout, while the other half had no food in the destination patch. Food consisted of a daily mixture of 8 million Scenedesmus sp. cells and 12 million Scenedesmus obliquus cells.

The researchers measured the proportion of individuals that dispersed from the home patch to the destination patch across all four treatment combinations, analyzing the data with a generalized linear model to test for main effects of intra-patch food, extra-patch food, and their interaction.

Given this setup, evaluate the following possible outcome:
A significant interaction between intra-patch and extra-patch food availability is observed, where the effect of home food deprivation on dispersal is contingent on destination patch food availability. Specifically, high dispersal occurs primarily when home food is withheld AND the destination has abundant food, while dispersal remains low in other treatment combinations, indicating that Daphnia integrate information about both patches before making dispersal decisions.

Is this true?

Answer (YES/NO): NO